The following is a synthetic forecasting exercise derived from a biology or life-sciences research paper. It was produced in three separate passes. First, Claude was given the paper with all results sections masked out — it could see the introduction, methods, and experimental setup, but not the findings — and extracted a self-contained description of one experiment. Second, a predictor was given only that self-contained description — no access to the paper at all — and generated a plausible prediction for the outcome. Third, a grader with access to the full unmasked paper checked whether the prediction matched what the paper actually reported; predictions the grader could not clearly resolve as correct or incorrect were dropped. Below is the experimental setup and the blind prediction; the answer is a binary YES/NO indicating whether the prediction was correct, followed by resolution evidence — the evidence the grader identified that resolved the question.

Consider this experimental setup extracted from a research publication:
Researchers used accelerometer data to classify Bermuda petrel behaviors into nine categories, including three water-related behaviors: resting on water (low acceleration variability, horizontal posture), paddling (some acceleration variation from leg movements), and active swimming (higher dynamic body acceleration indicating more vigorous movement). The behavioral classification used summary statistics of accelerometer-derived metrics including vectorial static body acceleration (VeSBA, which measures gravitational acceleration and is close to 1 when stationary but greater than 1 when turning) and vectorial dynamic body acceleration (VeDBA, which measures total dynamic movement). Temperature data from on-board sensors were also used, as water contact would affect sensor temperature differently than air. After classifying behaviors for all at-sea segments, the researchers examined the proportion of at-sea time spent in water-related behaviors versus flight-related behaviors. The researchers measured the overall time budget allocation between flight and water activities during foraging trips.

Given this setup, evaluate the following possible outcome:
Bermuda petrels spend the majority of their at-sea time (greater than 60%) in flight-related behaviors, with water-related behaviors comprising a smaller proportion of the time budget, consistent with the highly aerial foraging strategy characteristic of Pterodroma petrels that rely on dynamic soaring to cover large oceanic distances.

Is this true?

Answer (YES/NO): YES